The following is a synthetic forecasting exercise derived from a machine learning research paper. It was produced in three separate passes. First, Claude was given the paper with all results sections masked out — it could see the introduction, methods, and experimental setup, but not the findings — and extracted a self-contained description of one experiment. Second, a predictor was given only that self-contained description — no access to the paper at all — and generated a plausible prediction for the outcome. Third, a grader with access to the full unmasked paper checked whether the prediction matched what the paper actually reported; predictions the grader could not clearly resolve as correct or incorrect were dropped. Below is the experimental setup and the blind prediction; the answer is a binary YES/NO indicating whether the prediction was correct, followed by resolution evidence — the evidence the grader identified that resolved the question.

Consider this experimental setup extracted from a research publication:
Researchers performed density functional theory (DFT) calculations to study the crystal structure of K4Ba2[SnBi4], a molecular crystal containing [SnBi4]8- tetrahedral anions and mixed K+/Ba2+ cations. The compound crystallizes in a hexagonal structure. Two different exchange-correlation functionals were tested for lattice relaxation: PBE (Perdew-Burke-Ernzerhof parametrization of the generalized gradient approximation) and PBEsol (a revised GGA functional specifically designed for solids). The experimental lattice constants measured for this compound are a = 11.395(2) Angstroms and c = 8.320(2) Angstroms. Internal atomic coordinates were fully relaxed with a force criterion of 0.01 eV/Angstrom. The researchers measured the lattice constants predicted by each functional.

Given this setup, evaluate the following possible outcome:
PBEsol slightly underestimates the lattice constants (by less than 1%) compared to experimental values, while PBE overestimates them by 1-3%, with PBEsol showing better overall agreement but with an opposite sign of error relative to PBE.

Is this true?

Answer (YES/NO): YES